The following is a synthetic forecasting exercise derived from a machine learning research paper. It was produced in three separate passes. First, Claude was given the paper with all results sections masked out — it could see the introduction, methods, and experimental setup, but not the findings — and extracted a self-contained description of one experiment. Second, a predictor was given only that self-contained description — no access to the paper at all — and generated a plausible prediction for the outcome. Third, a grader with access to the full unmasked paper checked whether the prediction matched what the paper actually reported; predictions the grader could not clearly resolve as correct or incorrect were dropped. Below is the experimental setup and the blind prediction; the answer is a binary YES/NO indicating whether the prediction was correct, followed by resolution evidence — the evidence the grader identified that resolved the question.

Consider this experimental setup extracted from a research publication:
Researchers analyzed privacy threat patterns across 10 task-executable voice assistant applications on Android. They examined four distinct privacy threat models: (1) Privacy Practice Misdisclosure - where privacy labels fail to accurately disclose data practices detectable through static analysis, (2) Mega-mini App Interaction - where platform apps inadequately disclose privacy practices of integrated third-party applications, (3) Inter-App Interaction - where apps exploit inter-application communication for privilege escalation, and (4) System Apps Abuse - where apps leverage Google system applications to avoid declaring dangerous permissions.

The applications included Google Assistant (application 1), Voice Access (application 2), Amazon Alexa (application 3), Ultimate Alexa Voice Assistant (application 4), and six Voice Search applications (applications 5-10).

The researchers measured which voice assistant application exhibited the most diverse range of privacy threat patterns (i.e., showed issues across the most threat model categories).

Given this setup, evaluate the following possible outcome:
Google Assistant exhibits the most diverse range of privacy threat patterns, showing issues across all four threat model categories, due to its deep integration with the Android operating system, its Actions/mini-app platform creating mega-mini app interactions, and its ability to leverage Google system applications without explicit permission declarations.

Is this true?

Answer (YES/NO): NO